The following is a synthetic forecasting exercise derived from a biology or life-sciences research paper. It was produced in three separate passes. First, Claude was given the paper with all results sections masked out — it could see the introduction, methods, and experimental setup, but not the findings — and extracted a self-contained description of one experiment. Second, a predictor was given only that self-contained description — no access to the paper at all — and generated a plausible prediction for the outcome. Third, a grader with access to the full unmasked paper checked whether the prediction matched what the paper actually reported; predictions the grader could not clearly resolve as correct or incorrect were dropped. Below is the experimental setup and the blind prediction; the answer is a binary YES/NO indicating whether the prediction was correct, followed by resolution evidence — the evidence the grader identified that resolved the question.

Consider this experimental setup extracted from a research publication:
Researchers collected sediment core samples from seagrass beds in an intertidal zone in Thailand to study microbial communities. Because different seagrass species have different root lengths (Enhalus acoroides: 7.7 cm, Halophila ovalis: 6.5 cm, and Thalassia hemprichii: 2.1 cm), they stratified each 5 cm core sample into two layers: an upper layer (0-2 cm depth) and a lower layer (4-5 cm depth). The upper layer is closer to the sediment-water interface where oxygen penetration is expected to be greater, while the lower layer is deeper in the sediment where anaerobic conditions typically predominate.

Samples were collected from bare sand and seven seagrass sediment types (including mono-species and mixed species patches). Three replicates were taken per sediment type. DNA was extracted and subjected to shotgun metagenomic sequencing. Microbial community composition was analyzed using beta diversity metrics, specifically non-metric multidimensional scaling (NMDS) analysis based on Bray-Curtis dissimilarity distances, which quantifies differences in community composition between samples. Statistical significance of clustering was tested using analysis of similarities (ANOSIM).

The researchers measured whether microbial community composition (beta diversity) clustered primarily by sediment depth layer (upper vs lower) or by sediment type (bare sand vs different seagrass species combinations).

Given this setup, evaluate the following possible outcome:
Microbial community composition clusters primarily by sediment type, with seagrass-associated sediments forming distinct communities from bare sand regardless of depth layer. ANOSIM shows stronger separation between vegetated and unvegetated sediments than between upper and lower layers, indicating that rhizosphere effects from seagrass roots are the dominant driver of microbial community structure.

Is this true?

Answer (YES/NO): NO